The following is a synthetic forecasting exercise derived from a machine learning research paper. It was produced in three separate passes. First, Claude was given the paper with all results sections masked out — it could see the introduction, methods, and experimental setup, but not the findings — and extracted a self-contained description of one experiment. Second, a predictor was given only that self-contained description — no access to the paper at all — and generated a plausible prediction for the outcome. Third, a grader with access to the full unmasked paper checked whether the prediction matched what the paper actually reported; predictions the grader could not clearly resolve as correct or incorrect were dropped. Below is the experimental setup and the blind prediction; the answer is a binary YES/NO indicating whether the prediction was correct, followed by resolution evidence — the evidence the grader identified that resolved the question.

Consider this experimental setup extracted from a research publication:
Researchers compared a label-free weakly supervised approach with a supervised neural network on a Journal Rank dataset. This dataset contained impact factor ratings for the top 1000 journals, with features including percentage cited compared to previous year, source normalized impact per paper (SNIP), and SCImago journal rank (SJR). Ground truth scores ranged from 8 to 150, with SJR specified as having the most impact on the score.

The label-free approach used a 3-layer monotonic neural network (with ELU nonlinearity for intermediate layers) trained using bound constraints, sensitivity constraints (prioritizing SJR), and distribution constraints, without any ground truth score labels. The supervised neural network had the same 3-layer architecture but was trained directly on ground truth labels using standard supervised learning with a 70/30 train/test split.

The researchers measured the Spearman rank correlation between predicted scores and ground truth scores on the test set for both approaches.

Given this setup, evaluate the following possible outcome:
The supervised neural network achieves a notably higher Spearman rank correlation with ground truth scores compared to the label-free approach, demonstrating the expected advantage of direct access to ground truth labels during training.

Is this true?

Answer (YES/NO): NO